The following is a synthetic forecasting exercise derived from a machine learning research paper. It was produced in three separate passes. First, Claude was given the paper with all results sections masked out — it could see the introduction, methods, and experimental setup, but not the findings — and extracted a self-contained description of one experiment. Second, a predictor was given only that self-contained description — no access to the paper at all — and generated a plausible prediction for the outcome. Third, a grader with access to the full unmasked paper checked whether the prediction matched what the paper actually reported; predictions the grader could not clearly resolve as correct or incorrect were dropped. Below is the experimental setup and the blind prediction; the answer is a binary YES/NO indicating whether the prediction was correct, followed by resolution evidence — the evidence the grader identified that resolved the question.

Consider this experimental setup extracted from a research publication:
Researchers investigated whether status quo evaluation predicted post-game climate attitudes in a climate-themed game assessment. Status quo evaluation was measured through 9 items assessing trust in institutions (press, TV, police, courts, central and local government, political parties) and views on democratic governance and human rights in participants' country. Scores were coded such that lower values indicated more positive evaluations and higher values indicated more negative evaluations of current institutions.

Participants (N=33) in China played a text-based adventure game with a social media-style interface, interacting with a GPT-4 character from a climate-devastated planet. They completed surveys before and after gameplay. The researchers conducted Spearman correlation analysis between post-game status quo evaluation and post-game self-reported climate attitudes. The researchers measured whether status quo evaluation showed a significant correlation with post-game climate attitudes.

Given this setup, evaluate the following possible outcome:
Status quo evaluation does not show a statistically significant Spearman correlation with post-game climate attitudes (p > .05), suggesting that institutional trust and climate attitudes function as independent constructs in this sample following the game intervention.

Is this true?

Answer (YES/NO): NO